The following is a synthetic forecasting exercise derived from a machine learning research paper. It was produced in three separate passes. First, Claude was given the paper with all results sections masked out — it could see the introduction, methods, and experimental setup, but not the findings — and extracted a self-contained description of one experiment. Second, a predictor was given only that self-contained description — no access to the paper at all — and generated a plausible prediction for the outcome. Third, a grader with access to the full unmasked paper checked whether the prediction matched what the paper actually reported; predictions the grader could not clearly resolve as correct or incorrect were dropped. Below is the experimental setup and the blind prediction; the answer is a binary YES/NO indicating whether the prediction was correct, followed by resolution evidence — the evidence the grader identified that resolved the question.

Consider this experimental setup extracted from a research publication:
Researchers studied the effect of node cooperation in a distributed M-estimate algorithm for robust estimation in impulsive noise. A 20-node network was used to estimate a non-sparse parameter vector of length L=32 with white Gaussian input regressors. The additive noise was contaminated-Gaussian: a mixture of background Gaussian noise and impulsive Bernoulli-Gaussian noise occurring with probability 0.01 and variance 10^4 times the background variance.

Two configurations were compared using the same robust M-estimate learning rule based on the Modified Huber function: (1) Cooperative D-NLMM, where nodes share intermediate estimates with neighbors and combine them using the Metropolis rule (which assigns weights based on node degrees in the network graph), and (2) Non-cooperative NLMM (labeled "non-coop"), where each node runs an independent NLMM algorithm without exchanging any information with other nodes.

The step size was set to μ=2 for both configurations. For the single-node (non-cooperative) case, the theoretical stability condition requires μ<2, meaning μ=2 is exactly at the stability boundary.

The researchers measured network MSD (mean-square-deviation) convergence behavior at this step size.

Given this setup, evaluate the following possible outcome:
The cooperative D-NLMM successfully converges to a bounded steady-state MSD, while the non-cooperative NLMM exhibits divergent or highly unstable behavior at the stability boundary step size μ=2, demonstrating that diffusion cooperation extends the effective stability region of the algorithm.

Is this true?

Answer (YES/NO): YES